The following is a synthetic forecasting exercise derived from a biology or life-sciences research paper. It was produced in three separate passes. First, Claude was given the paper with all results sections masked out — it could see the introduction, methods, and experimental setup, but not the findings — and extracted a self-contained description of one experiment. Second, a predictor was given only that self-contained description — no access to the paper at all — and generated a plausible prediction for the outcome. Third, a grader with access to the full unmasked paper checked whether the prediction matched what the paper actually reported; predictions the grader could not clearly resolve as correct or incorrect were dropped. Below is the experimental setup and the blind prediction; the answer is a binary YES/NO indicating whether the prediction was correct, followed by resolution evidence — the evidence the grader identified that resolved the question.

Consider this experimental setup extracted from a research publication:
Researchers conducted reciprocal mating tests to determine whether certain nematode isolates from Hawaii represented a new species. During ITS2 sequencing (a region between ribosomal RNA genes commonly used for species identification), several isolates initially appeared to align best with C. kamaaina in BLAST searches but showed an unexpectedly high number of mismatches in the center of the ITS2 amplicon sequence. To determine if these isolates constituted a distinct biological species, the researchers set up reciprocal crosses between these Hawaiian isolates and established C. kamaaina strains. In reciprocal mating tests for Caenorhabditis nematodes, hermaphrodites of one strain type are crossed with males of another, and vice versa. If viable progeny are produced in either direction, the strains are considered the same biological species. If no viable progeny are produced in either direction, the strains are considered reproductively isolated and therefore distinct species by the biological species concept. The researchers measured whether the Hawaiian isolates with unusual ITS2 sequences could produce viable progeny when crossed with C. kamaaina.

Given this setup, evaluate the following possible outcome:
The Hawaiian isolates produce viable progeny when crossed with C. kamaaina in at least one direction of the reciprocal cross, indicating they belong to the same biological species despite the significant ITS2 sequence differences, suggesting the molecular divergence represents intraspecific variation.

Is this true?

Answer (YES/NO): NO